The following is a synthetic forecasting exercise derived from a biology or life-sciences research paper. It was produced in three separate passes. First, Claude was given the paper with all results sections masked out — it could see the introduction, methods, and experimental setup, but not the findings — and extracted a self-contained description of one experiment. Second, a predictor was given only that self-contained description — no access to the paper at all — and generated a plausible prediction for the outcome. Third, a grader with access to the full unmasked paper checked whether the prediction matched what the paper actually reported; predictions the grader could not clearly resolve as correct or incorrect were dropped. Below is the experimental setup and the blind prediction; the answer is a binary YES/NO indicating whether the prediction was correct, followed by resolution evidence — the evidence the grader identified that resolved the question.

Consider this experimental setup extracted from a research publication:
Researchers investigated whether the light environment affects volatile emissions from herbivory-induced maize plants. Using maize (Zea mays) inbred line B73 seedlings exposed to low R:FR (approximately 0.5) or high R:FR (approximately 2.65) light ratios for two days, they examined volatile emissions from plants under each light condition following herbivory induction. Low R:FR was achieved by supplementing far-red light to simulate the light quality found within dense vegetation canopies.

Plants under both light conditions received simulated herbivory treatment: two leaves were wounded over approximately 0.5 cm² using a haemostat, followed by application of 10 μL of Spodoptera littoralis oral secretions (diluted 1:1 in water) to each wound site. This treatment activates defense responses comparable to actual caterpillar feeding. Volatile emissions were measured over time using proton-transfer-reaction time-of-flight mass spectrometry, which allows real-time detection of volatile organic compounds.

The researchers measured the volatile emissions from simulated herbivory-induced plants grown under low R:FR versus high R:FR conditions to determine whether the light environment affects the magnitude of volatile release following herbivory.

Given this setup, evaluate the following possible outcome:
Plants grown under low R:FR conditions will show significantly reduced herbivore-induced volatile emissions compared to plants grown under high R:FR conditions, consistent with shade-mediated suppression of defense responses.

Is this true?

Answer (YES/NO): NO